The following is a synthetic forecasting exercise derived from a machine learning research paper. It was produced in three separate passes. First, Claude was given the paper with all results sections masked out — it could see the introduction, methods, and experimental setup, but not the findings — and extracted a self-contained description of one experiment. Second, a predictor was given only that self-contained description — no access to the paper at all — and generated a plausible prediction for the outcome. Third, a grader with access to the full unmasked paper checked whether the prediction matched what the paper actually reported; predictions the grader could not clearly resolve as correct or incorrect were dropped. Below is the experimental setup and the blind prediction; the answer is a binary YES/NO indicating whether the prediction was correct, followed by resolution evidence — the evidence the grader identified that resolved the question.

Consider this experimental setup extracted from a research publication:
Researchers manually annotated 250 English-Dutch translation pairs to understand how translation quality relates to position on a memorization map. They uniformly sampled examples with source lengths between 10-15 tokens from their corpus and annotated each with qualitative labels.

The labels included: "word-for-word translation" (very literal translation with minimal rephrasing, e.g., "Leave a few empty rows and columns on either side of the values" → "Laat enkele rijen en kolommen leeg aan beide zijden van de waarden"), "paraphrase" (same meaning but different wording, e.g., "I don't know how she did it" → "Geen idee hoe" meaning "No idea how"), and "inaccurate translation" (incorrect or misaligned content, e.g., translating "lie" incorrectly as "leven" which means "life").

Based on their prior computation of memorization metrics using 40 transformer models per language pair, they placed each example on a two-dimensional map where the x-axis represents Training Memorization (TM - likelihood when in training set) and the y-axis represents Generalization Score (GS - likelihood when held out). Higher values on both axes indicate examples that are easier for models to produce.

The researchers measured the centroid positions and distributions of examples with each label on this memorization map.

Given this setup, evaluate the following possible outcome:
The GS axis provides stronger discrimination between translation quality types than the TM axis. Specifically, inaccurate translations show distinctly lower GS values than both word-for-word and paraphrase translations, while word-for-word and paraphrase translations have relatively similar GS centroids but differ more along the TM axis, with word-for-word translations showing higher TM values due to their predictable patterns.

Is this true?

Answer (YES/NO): NO